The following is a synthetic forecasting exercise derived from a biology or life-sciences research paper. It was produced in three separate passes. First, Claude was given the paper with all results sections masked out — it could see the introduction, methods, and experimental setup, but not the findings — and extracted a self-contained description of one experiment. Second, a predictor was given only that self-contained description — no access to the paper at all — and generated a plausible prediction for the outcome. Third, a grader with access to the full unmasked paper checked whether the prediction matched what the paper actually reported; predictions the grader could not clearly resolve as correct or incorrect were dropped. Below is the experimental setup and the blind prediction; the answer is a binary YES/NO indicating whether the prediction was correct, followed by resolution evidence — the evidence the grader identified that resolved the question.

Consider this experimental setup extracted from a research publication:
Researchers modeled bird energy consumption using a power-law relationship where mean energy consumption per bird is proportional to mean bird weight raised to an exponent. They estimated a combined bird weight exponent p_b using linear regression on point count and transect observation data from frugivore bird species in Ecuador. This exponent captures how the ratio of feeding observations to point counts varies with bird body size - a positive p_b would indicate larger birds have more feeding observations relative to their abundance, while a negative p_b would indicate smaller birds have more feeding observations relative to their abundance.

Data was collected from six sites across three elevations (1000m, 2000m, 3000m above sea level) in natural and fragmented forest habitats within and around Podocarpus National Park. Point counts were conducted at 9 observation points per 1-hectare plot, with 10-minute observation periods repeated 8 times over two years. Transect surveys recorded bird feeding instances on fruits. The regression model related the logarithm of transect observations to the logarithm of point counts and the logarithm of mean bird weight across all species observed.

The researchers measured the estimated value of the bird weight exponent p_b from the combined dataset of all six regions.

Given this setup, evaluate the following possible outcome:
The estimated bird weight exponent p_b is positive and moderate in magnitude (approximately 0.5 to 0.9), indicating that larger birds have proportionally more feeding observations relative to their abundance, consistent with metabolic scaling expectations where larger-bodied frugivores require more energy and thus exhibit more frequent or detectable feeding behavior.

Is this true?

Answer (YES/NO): NO